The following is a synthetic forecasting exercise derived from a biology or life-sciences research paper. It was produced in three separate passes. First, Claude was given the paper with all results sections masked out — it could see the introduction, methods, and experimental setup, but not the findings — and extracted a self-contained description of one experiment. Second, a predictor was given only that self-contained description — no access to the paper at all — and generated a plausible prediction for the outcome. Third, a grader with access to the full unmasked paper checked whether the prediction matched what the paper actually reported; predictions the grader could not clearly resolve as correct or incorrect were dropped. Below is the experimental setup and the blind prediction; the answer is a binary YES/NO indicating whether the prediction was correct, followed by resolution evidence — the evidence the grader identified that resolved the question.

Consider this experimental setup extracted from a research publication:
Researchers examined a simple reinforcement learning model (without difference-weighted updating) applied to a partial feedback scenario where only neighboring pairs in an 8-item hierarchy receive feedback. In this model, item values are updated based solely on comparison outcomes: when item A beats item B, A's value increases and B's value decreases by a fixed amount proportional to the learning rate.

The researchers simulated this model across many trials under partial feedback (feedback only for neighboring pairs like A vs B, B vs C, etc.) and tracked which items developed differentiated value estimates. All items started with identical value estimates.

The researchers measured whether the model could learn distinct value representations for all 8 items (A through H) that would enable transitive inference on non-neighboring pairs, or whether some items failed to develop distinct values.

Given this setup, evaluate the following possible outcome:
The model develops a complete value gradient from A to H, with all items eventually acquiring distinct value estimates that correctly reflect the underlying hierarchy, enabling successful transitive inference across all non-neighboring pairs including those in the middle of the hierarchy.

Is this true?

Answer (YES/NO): NO